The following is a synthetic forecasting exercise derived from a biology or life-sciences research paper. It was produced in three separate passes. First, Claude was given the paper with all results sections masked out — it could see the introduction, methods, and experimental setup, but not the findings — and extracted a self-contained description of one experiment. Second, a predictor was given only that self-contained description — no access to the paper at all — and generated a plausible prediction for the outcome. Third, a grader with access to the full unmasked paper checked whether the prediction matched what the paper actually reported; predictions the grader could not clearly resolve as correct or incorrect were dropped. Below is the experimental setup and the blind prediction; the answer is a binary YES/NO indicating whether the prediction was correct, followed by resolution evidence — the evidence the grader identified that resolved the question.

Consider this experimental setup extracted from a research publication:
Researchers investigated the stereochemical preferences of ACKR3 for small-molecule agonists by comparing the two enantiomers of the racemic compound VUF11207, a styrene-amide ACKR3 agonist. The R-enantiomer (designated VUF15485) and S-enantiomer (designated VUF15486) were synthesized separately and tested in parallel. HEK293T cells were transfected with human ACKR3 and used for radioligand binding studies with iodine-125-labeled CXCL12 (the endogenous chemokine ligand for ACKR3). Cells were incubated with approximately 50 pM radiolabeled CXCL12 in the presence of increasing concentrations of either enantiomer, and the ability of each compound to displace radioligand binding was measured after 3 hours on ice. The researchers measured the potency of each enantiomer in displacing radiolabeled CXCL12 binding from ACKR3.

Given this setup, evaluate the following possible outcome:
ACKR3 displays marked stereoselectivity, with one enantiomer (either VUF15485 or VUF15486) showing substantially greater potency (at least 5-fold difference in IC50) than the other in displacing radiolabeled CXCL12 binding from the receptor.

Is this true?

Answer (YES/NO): NO